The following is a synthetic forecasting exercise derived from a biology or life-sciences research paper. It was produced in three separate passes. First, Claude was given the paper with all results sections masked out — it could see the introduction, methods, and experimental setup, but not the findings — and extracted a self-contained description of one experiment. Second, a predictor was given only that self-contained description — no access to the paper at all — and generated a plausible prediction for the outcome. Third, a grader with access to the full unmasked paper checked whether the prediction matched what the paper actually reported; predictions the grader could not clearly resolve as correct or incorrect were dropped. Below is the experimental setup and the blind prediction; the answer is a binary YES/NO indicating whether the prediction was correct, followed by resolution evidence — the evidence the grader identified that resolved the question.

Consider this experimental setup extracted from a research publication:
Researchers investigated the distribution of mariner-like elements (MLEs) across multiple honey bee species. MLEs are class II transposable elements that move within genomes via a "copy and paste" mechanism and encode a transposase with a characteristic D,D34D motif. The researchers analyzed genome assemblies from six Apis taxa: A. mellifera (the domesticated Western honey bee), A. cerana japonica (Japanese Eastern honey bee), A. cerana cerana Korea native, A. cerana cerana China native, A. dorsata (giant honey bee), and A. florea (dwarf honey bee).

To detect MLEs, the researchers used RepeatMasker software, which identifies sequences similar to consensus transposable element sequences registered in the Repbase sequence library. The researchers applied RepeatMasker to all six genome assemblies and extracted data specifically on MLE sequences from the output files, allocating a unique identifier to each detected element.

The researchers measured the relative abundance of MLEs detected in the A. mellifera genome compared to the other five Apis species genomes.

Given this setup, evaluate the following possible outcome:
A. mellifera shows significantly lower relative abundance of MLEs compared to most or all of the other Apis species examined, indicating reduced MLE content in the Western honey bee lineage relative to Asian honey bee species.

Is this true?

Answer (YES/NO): NO